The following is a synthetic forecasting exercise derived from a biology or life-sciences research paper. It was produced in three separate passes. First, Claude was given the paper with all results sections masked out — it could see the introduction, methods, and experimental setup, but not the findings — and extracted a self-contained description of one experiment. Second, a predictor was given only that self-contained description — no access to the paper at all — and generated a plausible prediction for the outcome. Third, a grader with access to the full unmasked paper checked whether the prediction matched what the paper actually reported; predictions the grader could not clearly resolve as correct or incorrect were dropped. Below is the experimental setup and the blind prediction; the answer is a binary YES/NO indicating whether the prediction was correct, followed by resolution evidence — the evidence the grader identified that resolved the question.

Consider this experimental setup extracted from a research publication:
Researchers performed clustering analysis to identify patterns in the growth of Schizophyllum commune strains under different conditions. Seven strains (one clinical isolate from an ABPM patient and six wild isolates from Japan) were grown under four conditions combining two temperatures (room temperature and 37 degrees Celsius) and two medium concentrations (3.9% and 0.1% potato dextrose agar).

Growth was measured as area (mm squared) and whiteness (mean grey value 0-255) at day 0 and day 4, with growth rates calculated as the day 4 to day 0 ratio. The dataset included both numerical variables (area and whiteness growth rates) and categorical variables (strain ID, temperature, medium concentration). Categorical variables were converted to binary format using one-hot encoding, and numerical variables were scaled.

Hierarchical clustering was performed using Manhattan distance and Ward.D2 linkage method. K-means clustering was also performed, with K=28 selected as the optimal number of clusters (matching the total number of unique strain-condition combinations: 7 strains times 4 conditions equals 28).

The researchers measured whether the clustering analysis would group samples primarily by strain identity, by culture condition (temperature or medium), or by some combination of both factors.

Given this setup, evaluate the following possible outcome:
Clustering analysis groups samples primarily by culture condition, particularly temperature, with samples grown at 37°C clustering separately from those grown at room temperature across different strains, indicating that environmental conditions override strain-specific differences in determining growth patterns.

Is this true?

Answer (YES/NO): NO